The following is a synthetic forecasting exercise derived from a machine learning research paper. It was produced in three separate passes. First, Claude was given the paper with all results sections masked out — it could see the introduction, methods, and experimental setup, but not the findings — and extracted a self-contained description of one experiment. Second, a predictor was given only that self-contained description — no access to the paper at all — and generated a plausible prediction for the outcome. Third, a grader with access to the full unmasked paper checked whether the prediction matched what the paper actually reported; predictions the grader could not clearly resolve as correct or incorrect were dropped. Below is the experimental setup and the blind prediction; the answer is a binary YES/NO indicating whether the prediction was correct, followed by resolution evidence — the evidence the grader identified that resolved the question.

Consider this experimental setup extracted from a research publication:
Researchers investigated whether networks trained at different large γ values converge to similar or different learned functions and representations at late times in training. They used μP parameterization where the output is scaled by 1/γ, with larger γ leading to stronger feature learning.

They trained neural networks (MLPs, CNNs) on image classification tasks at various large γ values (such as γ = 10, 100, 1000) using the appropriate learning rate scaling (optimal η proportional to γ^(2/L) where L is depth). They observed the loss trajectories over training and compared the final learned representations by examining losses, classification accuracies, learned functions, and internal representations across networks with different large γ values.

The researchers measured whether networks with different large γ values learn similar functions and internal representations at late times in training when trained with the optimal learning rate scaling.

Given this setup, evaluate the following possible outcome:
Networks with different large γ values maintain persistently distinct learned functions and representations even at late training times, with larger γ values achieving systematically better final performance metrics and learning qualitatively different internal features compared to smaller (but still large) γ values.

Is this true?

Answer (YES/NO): NO